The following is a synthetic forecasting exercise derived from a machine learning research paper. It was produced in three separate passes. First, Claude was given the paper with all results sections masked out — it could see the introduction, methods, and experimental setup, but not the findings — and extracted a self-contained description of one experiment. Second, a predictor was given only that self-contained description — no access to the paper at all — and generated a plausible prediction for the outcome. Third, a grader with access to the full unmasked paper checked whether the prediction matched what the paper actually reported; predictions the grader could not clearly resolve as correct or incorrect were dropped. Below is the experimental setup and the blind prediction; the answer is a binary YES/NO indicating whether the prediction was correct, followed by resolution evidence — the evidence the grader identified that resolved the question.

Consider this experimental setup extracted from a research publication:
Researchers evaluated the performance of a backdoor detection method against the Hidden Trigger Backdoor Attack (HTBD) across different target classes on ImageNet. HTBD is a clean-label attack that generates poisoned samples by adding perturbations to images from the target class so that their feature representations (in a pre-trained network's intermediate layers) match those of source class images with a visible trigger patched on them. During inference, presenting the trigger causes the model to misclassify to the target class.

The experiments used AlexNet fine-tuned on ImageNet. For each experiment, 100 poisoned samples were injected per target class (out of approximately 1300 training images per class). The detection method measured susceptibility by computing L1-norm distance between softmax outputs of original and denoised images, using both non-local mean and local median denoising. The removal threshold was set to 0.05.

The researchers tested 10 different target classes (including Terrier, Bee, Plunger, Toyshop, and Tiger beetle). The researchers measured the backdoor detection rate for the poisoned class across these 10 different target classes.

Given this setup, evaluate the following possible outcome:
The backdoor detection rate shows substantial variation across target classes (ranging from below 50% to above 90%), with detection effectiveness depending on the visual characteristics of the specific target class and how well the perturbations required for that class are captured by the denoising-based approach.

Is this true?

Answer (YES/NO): NO